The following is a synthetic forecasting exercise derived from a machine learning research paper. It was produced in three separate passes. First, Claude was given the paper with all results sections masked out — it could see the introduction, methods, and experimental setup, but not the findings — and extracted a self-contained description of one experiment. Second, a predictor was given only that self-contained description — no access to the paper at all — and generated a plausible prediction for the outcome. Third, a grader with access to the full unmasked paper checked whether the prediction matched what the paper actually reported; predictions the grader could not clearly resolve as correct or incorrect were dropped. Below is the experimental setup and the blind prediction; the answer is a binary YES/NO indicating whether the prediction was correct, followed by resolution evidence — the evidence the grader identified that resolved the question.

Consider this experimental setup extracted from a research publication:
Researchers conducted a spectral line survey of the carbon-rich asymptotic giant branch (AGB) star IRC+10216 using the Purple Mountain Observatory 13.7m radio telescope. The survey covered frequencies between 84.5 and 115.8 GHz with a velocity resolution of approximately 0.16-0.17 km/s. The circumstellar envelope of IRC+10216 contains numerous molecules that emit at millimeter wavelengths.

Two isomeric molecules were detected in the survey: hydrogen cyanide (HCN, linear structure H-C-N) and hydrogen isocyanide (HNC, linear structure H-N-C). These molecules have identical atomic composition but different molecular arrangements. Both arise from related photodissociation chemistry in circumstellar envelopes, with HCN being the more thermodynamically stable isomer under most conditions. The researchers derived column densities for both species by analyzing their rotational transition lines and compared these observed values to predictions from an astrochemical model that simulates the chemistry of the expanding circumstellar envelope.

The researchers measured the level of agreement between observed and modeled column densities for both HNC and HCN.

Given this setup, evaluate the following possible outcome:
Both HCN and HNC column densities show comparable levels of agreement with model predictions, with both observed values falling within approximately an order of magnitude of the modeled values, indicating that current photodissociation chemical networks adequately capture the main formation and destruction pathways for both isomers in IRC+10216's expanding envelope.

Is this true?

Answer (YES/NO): NO